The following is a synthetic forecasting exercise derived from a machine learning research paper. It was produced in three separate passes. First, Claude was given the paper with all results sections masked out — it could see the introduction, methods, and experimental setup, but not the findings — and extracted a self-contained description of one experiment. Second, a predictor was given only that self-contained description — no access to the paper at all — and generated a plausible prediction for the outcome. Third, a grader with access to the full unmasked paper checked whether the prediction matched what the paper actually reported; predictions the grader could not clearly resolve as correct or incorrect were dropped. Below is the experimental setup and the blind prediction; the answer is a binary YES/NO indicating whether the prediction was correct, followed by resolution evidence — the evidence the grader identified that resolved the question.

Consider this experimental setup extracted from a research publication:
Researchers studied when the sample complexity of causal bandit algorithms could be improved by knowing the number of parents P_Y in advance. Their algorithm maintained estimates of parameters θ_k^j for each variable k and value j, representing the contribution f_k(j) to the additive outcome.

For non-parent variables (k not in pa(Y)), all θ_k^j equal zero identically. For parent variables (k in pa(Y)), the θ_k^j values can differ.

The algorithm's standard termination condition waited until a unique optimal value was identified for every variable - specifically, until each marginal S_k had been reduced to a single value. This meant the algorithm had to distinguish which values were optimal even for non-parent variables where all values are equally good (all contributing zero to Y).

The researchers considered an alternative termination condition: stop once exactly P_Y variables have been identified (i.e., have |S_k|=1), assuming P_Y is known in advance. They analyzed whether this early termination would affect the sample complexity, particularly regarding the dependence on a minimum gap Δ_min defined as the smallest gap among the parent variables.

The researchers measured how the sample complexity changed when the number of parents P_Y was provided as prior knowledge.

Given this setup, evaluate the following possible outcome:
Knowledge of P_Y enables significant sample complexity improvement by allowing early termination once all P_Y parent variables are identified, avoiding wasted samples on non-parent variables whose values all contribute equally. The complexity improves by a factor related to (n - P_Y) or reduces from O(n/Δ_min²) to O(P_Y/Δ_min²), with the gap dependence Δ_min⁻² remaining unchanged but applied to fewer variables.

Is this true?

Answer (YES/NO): NO